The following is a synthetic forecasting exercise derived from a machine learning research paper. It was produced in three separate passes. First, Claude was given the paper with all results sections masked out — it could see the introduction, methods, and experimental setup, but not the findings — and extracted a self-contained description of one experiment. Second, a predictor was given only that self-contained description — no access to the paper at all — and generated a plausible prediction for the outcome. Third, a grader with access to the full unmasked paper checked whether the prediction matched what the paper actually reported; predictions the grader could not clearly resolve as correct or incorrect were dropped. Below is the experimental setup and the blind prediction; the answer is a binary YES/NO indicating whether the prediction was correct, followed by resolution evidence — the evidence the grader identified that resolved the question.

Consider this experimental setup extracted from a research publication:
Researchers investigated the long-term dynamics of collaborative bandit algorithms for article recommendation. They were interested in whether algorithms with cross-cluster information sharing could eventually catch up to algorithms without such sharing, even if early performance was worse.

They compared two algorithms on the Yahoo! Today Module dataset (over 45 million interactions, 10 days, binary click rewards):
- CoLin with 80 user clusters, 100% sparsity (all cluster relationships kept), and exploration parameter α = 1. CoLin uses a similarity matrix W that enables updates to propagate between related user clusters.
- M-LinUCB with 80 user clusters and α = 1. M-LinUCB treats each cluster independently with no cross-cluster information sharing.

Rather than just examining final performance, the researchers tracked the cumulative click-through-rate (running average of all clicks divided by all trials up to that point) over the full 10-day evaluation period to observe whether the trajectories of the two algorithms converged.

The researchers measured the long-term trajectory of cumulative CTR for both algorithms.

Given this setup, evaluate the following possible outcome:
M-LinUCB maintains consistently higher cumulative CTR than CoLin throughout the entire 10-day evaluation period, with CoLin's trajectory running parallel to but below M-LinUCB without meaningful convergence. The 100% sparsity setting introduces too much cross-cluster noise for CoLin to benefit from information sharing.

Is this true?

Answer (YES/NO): NO